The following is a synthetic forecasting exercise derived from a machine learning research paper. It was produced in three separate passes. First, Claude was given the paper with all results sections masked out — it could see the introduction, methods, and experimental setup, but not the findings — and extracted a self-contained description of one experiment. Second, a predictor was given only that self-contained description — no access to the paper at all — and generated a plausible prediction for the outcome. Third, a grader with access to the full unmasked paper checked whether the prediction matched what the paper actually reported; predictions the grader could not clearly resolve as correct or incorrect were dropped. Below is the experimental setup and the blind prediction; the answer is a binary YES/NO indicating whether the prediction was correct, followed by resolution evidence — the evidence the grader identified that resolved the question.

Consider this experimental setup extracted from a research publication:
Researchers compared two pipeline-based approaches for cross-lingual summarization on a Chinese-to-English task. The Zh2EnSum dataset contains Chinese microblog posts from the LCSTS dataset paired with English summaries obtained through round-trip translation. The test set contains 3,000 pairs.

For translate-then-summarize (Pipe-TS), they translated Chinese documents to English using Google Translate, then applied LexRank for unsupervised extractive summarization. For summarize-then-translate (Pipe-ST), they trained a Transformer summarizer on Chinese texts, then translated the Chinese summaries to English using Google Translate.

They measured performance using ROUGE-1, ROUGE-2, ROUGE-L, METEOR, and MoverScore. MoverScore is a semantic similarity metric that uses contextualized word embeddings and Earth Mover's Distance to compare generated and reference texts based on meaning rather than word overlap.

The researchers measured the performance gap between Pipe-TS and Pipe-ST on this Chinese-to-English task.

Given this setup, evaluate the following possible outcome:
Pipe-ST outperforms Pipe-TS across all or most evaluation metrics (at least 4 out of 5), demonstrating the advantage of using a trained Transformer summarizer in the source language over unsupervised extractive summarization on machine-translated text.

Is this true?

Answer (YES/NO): YES